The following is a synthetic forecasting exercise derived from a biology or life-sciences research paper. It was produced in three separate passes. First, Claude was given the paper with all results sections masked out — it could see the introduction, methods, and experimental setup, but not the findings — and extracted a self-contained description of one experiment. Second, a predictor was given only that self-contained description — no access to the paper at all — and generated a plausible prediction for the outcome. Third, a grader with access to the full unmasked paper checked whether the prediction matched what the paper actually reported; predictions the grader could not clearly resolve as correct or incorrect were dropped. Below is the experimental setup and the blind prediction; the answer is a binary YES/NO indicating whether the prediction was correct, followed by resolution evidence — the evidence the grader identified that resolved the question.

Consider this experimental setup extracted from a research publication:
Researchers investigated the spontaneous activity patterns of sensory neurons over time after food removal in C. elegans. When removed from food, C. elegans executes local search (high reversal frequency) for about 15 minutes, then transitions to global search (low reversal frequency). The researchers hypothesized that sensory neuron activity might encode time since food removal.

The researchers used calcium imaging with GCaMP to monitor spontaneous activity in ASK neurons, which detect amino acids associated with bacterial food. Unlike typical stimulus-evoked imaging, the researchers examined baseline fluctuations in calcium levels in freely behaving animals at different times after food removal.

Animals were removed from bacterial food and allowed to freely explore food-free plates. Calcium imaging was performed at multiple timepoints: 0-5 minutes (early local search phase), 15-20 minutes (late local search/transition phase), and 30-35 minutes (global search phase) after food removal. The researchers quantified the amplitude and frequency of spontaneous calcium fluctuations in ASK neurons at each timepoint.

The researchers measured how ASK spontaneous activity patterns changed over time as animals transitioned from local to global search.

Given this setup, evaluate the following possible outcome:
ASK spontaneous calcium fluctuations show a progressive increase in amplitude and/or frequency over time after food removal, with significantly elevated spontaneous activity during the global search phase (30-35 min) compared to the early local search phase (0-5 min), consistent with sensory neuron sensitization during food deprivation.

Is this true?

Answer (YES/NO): NO